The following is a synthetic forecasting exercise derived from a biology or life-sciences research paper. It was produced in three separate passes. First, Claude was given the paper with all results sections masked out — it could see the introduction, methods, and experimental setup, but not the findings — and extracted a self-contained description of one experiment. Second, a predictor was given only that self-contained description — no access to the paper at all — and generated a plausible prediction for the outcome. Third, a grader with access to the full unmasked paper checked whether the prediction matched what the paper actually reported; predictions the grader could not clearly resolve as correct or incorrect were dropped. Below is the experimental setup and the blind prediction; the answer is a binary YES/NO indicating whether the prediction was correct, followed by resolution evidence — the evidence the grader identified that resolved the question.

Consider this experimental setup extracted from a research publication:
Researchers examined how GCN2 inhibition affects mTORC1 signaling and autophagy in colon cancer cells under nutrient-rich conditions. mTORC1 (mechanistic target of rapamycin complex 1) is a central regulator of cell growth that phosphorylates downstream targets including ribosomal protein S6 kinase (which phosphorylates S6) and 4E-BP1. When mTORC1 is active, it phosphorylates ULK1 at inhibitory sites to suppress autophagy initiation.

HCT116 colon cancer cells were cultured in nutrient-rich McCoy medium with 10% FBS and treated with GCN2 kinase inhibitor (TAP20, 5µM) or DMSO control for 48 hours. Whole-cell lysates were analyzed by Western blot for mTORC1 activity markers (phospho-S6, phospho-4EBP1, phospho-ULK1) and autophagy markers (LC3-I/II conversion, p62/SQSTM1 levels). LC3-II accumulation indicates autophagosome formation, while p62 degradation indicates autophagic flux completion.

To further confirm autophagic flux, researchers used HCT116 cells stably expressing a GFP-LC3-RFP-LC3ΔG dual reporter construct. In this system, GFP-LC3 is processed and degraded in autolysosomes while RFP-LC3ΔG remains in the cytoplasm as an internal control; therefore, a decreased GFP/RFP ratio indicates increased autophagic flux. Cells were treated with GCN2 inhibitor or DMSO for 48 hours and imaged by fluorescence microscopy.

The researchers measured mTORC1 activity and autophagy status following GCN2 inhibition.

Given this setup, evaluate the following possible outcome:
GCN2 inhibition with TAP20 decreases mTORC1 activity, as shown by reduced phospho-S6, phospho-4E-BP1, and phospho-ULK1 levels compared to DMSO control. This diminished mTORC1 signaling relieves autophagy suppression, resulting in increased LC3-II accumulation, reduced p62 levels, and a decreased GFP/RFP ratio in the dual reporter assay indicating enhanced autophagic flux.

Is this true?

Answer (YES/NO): NO